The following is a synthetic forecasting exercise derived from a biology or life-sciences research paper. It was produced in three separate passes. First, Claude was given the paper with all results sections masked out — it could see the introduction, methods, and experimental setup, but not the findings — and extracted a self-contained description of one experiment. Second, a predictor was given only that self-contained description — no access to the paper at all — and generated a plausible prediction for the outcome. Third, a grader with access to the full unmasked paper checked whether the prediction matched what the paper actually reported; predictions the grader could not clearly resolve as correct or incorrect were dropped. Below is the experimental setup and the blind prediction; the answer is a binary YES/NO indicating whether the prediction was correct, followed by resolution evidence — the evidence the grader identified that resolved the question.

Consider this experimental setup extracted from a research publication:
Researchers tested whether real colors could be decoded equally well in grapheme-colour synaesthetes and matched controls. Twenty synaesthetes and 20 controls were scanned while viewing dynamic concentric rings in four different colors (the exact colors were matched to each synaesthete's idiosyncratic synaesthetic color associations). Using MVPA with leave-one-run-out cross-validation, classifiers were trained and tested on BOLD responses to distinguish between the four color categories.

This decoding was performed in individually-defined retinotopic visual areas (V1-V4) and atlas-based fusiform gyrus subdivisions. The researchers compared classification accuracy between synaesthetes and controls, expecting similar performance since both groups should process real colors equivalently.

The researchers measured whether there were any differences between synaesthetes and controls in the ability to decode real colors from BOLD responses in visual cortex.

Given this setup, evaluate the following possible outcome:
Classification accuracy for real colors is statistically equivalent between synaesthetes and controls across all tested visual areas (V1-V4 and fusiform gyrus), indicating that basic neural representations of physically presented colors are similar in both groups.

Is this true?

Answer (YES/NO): YES